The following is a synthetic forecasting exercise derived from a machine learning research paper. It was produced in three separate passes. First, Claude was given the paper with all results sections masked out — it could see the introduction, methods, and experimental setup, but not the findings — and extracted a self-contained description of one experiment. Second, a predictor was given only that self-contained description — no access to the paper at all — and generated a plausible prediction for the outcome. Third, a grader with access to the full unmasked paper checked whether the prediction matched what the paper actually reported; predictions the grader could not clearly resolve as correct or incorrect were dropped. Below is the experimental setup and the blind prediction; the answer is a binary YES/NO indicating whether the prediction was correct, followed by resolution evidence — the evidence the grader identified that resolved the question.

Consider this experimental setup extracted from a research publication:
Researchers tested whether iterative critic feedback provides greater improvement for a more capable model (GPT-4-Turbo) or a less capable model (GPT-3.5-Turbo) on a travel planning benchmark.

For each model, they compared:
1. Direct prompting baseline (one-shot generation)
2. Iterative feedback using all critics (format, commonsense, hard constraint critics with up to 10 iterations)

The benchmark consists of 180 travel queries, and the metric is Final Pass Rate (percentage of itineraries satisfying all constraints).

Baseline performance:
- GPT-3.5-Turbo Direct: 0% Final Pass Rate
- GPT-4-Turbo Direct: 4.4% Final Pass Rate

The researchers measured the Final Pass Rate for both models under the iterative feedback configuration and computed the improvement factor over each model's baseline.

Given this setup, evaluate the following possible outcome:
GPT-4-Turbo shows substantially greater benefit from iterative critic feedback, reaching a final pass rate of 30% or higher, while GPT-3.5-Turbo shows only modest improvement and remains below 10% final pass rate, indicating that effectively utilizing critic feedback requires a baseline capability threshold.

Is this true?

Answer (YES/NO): NO